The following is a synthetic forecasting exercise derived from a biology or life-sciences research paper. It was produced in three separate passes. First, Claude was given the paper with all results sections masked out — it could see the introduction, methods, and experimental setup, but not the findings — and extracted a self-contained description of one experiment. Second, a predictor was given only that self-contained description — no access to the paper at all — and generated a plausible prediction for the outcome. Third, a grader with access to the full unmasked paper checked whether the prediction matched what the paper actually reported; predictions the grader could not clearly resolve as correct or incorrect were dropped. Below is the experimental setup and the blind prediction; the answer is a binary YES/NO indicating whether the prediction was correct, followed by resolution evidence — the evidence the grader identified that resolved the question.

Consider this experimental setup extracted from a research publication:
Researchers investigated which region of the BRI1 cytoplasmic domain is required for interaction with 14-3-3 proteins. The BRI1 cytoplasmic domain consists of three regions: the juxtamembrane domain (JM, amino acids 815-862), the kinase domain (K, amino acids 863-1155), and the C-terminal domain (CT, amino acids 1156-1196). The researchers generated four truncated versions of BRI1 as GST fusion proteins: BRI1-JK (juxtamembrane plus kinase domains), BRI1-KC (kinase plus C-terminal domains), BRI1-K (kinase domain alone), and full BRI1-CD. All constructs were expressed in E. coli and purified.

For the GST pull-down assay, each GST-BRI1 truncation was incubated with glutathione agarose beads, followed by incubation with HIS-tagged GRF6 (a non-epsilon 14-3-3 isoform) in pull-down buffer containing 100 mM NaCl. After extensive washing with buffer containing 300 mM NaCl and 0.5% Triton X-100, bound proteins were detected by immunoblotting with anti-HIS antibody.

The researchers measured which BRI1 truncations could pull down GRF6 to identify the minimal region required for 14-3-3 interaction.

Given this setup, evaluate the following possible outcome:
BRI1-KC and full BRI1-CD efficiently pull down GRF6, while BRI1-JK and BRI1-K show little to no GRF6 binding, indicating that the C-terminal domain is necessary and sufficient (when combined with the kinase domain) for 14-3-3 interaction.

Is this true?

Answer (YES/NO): NO